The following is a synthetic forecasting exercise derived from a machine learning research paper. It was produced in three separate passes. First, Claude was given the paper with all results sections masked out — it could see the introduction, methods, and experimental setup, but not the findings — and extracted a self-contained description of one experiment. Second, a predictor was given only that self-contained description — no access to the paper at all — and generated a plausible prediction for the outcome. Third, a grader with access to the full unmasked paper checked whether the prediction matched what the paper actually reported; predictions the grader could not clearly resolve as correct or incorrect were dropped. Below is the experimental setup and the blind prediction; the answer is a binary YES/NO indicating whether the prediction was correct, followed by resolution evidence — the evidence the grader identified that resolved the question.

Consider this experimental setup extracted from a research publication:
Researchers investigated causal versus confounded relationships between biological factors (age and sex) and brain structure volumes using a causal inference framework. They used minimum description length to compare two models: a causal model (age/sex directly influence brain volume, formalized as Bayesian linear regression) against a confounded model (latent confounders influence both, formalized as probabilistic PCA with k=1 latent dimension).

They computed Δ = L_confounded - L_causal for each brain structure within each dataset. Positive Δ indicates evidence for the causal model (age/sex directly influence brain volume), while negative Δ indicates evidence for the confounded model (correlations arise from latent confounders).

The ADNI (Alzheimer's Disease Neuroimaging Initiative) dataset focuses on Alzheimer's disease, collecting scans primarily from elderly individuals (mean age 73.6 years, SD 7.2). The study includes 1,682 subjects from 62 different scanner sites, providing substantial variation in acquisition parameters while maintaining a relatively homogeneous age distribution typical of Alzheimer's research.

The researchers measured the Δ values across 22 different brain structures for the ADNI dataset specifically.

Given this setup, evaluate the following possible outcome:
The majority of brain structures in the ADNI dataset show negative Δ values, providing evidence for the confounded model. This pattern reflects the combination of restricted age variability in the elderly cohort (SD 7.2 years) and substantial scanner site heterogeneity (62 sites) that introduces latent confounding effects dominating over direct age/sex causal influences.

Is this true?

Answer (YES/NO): NO